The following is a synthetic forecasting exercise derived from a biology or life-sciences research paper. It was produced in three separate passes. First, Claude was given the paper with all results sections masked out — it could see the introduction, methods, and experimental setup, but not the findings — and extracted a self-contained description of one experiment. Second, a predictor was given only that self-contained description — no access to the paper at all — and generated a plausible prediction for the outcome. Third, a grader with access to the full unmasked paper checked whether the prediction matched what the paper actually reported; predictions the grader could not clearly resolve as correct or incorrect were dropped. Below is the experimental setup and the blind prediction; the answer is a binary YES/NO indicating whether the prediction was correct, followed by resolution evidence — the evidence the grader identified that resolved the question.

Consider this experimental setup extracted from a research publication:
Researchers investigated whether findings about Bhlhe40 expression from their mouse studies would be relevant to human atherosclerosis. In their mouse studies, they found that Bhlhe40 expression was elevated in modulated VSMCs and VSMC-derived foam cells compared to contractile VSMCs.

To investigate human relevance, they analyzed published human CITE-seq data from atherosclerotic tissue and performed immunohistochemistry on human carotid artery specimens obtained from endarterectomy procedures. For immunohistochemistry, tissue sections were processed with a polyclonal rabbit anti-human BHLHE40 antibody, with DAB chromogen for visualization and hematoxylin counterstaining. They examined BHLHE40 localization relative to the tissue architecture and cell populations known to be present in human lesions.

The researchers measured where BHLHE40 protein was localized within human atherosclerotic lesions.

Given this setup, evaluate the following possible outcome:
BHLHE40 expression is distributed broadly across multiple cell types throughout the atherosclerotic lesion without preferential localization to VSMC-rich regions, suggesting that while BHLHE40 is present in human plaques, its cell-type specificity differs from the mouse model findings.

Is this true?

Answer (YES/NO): NO